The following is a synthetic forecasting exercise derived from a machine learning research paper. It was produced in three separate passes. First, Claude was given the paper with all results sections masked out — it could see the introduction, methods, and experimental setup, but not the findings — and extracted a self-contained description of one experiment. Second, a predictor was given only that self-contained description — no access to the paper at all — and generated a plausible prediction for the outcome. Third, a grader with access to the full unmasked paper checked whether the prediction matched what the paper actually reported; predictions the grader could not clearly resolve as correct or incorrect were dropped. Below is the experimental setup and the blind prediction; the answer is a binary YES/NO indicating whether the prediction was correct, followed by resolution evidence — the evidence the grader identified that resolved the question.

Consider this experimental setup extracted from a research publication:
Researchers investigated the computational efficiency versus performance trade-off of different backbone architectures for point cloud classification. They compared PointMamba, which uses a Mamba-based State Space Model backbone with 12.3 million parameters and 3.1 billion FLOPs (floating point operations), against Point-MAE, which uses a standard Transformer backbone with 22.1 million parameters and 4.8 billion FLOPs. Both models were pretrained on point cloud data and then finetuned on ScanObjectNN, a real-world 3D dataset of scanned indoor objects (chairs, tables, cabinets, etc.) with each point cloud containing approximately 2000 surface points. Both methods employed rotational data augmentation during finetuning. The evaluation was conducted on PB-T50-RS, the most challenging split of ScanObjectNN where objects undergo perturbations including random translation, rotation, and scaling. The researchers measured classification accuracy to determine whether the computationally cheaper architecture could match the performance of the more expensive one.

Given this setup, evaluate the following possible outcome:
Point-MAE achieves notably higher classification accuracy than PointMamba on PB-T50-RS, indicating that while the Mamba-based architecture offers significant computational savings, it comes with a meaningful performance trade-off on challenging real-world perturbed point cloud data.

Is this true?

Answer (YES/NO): NO